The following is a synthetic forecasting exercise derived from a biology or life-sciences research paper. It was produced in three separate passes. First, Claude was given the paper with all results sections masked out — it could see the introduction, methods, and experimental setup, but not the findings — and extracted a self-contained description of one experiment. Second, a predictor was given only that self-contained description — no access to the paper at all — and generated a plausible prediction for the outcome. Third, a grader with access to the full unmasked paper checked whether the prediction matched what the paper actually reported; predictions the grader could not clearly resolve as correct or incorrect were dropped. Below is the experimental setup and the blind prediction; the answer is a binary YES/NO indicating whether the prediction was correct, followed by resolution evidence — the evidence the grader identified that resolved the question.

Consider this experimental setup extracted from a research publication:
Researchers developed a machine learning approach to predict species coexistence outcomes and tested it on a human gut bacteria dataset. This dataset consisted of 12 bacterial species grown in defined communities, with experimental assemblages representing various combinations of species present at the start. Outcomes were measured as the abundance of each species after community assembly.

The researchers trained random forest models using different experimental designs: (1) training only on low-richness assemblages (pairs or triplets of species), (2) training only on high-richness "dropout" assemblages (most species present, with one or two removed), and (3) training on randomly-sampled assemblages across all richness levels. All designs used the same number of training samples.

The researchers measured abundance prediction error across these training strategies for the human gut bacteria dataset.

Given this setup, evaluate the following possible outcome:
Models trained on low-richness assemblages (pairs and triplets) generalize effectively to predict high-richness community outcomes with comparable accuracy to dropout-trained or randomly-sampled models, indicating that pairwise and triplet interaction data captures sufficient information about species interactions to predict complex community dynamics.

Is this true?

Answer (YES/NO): YES